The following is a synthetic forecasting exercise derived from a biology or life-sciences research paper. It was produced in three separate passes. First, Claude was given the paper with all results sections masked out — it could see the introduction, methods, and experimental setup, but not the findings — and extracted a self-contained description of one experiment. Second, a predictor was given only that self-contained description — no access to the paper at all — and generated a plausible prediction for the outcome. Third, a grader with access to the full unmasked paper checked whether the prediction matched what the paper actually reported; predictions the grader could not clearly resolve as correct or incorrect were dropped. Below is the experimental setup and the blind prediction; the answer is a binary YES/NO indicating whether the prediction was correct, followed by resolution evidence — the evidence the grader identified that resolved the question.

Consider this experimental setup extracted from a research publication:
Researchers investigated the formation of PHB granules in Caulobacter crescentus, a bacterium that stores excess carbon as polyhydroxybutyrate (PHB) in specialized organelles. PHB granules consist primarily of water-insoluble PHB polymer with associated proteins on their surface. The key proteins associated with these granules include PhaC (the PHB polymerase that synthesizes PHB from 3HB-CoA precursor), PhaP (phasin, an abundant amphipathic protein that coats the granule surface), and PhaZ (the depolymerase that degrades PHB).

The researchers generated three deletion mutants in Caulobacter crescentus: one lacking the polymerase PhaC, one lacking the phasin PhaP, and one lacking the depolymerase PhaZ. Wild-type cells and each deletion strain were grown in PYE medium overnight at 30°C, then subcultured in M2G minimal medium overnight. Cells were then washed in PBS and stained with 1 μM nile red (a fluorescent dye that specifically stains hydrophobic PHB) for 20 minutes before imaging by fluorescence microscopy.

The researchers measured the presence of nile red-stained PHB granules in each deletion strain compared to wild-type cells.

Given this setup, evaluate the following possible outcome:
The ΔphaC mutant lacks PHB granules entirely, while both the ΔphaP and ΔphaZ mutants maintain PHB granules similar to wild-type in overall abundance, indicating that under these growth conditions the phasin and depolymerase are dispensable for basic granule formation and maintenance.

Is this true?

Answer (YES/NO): NO